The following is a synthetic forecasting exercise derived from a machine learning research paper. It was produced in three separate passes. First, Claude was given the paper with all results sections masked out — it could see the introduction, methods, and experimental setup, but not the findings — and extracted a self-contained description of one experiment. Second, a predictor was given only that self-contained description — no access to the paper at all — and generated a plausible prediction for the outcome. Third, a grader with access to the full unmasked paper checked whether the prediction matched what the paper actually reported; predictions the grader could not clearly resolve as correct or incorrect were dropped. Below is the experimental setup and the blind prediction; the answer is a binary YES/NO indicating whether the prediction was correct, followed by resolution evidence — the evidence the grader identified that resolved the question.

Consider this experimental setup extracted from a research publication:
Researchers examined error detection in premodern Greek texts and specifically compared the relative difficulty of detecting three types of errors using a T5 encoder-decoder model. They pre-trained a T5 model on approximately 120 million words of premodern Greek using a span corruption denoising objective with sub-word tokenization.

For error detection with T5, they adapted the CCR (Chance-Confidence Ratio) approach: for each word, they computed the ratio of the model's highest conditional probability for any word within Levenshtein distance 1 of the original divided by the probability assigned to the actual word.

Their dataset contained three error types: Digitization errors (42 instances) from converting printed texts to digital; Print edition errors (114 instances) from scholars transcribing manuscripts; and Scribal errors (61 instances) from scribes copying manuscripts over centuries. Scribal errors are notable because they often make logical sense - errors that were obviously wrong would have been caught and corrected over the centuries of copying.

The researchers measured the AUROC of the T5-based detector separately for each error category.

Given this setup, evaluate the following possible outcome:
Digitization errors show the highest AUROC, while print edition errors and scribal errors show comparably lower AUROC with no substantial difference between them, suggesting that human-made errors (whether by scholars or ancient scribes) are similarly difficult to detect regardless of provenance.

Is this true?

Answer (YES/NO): YES